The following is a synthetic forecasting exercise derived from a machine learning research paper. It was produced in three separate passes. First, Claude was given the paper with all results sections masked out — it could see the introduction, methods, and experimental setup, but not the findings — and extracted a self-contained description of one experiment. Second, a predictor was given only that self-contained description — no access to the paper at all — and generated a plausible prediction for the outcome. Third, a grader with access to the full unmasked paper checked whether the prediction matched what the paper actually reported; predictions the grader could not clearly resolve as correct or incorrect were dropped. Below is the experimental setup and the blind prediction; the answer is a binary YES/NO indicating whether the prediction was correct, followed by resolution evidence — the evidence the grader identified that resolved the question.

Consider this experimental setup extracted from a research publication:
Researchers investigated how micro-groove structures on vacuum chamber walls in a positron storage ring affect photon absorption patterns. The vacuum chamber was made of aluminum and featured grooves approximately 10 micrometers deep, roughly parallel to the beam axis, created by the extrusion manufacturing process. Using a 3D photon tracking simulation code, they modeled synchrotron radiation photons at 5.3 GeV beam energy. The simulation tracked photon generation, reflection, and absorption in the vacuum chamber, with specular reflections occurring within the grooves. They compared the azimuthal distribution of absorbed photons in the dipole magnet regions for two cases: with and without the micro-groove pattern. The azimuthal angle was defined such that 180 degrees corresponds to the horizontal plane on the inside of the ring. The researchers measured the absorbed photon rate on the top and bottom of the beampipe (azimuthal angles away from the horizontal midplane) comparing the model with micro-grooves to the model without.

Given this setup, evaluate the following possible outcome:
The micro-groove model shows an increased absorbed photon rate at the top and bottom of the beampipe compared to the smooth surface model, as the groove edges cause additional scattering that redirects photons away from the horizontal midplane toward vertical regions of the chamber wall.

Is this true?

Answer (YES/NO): YES